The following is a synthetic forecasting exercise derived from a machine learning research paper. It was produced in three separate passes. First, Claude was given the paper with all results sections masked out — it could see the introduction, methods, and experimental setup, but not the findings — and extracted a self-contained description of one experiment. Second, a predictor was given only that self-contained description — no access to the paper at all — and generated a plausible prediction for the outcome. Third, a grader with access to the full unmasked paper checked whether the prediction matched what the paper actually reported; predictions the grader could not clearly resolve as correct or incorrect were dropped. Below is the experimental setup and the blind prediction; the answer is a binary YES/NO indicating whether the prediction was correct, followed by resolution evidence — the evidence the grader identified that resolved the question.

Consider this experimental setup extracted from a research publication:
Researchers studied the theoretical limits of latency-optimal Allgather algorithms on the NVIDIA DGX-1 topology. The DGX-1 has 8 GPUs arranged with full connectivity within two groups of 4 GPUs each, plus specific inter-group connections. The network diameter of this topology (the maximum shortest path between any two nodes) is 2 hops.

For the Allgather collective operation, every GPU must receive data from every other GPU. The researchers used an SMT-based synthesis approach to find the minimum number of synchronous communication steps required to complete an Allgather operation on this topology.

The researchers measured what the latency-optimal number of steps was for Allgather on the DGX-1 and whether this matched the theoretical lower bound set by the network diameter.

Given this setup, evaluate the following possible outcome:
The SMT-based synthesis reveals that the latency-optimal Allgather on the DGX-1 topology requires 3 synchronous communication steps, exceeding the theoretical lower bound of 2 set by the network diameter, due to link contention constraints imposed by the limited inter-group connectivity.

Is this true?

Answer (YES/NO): NO